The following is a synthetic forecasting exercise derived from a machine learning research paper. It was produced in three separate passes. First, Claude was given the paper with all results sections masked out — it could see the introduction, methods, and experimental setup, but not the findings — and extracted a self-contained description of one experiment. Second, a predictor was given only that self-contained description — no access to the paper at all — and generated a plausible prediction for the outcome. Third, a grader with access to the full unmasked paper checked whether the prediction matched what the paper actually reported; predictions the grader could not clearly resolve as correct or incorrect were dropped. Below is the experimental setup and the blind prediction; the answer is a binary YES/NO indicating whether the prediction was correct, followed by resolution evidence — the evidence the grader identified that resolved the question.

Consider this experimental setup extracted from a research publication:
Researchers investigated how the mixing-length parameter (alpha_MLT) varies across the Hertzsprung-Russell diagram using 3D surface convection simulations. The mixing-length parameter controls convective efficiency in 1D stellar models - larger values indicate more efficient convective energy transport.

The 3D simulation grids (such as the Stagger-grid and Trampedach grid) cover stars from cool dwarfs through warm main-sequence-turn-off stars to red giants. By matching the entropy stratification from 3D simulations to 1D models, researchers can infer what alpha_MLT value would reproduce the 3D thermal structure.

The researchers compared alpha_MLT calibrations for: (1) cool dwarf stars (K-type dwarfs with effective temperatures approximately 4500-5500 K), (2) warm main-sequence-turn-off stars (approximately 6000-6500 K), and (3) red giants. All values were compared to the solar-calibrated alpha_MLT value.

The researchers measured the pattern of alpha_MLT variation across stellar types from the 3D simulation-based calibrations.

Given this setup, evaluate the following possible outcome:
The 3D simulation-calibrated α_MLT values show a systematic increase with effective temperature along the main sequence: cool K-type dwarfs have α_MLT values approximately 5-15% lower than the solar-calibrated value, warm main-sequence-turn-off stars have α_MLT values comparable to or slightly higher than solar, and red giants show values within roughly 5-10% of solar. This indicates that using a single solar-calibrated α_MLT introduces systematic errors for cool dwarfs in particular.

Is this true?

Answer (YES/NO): NO